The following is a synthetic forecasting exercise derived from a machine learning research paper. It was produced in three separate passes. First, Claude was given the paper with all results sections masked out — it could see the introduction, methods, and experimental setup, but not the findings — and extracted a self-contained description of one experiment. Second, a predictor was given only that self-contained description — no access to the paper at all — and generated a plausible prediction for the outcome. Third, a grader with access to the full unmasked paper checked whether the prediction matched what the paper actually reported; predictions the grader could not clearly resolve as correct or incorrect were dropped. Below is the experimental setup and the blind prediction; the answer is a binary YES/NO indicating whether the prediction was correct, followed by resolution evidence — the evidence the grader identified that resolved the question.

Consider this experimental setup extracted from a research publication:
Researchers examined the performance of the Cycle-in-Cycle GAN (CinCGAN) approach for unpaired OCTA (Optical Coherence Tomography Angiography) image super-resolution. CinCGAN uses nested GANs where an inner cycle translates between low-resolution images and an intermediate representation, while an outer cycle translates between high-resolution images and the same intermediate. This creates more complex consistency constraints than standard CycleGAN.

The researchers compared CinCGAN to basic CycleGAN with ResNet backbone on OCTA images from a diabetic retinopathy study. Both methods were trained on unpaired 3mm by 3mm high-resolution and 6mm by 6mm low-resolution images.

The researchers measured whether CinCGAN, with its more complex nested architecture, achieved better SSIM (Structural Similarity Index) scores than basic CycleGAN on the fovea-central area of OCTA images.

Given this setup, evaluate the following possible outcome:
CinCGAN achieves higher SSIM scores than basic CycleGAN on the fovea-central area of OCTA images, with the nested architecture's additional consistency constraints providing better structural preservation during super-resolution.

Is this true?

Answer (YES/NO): YES